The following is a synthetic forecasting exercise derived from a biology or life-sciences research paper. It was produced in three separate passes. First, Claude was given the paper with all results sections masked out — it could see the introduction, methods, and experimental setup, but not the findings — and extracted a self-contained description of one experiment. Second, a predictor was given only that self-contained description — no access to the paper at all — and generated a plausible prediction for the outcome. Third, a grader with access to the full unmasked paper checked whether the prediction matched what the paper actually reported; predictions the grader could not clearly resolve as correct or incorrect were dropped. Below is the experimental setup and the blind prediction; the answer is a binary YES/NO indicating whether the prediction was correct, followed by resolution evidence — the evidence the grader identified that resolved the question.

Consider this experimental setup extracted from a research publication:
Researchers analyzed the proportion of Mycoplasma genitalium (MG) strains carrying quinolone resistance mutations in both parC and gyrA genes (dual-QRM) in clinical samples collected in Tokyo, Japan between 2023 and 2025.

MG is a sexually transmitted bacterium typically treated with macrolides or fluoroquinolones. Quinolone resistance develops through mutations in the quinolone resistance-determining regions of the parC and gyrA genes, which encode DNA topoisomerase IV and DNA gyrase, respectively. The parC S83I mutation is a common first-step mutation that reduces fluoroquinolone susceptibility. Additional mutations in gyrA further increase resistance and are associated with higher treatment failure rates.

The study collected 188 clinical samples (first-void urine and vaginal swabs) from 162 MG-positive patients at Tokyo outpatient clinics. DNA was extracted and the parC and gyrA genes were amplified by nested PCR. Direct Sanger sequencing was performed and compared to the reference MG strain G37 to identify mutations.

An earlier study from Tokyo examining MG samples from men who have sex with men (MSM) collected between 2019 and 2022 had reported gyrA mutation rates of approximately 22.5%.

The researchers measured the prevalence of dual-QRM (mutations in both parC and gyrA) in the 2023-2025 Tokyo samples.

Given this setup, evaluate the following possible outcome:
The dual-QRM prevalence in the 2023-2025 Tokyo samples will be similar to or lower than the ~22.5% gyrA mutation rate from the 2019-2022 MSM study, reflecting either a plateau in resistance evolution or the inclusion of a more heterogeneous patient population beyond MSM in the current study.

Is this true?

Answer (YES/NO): YES